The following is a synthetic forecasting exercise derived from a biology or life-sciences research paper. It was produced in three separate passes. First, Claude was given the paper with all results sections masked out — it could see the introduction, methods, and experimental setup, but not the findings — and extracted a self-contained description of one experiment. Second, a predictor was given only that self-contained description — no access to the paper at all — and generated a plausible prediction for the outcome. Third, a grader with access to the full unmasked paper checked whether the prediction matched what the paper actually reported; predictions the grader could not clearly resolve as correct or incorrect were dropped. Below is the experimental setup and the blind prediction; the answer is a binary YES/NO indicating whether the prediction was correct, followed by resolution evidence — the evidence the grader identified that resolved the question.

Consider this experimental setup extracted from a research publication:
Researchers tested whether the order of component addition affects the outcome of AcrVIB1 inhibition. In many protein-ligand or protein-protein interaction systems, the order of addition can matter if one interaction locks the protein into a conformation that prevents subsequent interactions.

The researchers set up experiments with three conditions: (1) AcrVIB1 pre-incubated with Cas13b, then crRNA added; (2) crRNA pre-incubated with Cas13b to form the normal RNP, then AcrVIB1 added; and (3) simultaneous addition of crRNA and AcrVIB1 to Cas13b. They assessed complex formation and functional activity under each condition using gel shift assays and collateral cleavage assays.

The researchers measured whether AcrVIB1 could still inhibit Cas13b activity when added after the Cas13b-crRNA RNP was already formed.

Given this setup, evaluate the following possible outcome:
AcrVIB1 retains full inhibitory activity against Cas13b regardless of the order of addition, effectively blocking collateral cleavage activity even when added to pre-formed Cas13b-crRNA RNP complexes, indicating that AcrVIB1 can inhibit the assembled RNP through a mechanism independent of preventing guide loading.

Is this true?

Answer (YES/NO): NO